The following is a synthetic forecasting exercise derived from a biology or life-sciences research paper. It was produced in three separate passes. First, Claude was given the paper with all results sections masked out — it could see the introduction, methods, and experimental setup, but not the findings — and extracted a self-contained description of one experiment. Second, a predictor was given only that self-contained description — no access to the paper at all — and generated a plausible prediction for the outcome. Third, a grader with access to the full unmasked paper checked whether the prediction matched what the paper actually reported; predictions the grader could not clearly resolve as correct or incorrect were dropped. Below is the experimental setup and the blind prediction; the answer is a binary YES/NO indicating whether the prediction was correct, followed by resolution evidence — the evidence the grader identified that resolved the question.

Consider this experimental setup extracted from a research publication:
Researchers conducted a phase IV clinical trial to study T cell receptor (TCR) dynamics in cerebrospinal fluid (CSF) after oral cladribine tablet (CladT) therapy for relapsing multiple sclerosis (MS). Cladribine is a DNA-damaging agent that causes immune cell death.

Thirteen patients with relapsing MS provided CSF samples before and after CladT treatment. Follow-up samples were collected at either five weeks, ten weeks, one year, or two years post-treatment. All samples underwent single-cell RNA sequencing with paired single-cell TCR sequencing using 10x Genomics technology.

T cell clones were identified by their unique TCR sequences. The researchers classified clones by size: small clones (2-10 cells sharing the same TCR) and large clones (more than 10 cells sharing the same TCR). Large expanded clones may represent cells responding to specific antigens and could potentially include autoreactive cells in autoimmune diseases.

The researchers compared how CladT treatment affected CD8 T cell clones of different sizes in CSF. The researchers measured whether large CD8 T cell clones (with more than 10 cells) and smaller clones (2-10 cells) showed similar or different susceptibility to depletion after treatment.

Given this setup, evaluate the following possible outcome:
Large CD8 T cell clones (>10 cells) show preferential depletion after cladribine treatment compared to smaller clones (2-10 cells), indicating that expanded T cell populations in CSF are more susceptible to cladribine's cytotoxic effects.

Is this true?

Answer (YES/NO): YES